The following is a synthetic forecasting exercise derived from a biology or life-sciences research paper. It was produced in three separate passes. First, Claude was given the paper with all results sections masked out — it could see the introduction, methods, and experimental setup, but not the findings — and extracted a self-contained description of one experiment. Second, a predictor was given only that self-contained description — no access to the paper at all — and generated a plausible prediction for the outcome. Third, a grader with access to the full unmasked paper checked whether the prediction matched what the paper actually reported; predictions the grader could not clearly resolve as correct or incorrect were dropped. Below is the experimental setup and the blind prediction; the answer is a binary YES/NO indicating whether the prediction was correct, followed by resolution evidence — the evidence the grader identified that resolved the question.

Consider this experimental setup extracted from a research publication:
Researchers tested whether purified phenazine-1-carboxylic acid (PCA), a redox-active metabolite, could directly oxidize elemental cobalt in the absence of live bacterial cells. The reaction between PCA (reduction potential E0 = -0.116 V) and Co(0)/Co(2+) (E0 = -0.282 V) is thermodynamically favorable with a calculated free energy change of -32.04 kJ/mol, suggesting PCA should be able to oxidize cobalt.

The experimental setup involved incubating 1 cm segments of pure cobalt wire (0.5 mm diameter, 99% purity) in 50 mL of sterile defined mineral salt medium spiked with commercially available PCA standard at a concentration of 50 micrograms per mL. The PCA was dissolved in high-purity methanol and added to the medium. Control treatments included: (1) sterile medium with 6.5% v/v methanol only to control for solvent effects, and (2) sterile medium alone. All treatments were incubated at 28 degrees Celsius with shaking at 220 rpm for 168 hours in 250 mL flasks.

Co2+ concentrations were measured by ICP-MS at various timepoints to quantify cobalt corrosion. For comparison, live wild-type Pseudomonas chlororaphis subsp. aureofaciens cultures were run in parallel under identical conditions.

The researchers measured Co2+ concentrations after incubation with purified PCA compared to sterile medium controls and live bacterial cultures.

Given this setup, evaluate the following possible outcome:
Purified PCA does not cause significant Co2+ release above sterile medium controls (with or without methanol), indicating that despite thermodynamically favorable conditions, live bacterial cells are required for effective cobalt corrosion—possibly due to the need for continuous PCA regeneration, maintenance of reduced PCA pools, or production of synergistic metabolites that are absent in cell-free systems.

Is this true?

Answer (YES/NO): YES